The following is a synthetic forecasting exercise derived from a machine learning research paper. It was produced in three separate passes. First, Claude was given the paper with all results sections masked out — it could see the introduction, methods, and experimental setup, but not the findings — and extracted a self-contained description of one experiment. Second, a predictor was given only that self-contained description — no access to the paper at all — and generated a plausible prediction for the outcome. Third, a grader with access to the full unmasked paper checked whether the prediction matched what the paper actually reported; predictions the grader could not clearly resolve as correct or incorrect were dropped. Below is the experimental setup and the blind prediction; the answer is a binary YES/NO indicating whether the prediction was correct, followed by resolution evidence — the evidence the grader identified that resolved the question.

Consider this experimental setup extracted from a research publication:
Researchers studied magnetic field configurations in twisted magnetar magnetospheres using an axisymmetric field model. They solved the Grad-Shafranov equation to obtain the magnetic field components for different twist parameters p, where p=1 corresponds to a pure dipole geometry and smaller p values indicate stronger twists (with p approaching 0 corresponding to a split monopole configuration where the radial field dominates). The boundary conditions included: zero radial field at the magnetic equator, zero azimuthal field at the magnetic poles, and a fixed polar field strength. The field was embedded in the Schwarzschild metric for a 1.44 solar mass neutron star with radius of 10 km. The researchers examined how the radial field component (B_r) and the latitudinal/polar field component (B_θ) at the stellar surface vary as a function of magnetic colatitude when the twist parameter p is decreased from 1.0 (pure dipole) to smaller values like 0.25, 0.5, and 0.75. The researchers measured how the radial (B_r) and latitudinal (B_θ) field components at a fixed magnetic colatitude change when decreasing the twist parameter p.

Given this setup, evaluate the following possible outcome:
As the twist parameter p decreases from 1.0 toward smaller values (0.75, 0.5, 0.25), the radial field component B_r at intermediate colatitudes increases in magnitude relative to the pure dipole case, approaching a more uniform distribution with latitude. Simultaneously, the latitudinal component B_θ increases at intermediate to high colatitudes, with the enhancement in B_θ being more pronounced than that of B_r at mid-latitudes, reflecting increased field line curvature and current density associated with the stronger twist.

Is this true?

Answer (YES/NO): NO